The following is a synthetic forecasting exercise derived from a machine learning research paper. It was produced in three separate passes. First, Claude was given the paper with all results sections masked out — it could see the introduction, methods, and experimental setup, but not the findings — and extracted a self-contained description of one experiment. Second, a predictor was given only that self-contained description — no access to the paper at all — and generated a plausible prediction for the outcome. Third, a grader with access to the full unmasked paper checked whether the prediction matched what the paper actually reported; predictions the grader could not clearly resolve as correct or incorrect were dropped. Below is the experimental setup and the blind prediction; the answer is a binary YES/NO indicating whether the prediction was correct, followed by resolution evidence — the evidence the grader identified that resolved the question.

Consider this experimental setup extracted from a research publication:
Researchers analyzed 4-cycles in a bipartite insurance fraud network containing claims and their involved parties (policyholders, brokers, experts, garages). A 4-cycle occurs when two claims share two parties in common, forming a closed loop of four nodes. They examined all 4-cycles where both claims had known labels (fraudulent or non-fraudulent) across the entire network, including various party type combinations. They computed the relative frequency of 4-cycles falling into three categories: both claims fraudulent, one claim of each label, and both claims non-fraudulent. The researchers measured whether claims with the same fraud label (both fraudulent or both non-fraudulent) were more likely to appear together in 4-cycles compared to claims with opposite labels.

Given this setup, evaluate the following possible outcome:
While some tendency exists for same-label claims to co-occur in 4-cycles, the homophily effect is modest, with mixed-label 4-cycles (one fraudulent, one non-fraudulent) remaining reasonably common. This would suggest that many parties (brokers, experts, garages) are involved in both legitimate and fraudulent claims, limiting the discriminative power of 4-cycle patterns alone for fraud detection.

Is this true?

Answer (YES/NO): NO